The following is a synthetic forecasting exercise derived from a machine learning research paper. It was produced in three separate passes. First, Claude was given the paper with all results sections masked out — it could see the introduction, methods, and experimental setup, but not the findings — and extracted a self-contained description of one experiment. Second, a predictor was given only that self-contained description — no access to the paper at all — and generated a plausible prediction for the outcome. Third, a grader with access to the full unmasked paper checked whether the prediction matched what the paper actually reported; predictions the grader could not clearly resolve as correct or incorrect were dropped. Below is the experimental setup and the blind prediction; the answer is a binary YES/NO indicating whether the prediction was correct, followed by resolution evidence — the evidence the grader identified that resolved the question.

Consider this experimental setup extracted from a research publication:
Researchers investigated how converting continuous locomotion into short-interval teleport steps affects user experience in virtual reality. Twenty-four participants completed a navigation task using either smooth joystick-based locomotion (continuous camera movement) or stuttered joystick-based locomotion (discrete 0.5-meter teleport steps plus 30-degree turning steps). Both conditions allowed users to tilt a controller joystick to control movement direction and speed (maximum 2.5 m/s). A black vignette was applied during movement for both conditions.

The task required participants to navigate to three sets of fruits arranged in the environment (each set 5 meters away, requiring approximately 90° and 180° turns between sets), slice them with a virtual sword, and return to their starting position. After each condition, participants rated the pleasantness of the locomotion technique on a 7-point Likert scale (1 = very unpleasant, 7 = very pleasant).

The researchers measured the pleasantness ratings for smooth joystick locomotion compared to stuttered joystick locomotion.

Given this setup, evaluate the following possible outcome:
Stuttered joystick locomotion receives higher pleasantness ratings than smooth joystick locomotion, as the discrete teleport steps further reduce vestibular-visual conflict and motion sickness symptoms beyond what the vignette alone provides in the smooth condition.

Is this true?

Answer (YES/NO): NO